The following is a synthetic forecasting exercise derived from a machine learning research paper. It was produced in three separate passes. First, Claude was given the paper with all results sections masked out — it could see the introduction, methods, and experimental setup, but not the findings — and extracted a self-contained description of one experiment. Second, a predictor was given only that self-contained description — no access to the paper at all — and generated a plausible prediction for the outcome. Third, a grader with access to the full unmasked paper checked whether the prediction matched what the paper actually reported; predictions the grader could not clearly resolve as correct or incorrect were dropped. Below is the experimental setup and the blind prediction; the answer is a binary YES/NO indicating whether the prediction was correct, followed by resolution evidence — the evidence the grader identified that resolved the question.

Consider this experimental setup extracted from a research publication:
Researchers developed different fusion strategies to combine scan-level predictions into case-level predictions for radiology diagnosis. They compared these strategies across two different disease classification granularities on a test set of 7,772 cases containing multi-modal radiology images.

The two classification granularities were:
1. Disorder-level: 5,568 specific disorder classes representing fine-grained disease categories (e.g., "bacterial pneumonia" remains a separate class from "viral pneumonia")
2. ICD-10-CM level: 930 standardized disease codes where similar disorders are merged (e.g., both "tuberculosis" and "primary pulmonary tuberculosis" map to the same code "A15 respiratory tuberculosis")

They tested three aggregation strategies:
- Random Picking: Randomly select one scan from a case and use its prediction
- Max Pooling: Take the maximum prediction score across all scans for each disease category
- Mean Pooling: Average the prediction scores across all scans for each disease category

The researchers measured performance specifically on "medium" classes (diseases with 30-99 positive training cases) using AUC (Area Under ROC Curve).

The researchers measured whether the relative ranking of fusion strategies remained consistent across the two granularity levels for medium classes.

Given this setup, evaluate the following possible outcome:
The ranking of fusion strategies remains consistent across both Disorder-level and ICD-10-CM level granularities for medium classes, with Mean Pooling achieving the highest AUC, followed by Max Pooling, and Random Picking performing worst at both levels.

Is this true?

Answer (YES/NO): NO